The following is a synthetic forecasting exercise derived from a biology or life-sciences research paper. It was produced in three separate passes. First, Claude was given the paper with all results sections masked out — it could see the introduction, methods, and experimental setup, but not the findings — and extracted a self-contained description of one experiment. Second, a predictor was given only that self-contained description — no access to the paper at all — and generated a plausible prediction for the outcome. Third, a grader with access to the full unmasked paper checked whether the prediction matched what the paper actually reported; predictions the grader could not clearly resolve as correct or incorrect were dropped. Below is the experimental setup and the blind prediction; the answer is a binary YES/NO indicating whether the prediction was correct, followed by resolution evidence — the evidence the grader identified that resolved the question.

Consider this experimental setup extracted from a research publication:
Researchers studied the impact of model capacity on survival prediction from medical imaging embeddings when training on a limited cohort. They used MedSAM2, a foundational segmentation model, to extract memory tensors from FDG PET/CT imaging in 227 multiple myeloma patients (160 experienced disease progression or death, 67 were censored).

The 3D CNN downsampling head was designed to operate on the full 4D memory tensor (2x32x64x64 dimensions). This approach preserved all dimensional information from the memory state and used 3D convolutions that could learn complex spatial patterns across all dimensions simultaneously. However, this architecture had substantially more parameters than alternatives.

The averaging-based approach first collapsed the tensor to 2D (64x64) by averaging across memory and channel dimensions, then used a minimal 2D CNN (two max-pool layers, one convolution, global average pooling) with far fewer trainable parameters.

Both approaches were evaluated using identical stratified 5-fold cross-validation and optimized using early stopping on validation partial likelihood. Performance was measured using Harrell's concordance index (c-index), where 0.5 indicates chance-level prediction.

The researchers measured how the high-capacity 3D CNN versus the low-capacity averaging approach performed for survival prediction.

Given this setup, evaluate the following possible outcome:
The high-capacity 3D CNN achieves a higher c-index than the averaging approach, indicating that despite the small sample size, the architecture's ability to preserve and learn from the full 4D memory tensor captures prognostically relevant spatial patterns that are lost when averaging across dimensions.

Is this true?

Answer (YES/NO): NO